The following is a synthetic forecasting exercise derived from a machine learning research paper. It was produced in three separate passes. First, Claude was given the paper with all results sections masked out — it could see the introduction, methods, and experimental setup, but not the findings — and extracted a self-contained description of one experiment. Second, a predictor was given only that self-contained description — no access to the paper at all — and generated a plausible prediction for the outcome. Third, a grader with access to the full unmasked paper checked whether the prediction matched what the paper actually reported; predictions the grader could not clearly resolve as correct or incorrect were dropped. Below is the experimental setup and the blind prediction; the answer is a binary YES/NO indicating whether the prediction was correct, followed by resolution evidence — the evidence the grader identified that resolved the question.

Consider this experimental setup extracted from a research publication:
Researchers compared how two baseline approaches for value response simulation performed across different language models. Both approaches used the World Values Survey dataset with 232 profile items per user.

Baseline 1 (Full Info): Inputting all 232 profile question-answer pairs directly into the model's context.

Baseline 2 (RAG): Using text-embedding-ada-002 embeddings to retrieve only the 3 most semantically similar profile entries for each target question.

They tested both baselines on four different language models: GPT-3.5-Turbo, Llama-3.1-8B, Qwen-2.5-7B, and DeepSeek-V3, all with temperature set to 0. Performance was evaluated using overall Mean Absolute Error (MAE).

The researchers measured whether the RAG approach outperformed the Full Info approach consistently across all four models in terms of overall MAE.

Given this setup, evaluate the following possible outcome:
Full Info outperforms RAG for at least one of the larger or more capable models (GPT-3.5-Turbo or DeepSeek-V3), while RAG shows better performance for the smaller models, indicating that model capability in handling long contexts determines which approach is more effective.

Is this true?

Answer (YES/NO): NO